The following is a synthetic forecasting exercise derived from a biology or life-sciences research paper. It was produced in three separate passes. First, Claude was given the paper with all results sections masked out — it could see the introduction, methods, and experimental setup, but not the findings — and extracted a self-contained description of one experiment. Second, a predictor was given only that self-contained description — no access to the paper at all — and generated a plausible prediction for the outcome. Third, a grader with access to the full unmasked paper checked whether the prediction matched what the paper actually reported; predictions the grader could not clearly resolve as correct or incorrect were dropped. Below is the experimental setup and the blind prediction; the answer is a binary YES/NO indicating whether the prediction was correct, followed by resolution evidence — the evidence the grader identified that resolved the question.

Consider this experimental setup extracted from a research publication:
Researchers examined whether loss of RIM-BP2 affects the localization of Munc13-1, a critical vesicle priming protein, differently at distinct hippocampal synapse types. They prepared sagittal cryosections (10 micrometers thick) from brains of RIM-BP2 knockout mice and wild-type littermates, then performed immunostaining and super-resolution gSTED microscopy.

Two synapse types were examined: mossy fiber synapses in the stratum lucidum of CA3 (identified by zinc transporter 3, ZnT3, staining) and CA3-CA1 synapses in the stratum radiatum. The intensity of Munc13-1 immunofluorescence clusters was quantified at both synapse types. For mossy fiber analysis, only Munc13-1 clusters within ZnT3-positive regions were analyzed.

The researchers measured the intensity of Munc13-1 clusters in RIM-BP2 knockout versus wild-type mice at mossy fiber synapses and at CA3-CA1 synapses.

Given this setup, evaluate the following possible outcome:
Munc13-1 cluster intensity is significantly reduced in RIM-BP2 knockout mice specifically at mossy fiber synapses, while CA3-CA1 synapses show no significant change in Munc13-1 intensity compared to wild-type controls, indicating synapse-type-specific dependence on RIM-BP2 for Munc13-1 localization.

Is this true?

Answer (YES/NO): NO